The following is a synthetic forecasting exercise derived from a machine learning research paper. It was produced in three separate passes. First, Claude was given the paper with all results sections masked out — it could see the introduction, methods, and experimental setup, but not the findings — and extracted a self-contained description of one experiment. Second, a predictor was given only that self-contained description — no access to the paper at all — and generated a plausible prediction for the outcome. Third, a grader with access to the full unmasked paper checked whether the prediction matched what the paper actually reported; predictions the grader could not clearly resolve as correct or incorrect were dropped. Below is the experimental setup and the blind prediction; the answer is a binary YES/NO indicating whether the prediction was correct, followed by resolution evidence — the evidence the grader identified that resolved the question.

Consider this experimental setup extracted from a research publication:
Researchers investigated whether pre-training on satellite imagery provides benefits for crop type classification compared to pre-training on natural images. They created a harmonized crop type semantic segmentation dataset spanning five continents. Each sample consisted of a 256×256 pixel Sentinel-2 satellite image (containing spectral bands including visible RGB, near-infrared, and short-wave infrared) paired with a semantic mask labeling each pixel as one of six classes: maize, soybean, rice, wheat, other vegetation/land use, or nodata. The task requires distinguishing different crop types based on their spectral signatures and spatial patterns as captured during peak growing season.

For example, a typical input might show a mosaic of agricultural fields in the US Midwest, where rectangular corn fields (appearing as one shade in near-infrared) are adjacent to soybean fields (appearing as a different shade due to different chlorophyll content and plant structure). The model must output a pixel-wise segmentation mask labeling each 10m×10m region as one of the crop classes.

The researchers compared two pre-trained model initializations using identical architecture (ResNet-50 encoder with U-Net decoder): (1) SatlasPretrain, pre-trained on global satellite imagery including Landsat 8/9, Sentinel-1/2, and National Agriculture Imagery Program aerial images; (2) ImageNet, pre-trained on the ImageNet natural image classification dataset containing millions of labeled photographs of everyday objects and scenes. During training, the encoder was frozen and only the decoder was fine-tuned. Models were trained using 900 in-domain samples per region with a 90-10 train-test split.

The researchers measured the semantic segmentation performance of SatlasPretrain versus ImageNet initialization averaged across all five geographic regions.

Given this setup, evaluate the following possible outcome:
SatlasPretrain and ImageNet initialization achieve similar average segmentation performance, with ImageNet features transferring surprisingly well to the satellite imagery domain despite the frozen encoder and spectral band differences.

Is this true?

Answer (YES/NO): NO